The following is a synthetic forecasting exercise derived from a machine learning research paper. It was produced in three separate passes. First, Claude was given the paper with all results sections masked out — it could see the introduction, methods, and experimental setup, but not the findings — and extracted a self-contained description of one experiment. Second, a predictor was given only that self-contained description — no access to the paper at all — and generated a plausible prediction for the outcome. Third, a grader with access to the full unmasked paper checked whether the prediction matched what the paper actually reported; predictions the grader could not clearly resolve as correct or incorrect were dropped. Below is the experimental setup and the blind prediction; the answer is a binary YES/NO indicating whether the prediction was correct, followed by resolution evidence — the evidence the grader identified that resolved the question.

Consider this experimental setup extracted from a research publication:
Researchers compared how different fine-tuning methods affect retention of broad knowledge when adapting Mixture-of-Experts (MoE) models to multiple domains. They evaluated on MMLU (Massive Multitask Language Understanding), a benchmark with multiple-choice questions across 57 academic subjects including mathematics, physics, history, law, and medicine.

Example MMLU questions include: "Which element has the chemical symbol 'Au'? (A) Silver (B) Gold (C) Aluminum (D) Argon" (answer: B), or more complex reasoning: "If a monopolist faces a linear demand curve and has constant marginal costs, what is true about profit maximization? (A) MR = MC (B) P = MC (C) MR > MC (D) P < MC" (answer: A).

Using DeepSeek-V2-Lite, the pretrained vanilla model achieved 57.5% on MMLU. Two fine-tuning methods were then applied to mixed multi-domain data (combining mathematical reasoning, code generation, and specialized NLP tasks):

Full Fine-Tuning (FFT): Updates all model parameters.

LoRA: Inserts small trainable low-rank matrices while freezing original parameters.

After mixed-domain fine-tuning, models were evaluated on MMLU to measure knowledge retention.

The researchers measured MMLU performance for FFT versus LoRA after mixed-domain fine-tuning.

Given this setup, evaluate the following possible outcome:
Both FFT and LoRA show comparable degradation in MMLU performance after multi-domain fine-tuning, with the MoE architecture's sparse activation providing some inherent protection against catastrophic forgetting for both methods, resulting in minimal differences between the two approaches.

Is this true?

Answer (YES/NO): NO